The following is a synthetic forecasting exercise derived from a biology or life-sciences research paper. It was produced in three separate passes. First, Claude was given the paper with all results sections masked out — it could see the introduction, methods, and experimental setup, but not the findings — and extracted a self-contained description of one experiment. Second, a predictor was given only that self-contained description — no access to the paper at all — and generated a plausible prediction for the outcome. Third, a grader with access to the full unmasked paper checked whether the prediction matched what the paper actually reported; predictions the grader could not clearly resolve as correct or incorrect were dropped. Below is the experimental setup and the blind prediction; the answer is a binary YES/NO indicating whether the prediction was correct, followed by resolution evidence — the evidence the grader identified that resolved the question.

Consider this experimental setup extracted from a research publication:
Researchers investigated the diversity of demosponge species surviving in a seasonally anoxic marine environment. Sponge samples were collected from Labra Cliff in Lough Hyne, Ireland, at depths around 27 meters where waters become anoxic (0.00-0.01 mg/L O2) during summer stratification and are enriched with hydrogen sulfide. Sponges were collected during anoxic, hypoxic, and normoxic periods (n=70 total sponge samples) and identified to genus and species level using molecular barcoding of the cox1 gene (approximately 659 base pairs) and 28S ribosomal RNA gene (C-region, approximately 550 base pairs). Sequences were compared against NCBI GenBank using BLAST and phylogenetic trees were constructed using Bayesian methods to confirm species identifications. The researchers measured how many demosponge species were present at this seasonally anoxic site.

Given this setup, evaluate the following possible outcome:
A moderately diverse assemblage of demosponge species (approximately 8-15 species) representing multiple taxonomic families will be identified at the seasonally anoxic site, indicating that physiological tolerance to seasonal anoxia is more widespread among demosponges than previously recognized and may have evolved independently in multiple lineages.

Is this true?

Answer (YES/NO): YES